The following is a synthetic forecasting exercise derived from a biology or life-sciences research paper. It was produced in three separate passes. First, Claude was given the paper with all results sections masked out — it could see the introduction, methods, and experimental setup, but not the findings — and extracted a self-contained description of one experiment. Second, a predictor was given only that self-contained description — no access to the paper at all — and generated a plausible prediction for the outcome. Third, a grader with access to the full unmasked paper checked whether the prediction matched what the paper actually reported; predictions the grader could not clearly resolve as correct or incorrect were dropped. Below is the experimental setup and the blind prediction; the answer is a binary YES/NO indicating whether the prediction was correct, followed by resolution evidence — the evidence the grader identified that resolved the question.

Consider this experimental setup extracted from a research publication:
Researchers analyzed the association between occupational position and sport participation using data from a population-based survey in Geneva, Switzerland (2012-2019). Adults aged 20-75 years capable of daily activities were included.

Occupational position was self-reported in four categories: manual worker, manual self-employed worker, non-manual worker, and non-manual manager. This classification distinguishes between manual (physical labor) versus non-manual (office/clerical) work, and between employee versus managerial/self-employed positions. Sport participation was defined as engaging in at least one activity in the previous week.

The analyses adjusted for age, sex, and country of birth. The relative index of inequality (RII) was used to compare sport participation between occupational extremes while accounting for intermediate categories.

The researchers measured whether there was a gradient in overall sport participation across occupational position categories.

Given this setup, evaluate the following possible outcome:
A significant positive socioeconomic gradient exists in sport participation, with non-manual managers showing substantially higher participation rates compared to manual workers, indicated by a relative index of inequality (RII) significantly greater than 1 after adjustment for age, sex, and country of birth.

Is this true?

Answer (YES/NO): YES